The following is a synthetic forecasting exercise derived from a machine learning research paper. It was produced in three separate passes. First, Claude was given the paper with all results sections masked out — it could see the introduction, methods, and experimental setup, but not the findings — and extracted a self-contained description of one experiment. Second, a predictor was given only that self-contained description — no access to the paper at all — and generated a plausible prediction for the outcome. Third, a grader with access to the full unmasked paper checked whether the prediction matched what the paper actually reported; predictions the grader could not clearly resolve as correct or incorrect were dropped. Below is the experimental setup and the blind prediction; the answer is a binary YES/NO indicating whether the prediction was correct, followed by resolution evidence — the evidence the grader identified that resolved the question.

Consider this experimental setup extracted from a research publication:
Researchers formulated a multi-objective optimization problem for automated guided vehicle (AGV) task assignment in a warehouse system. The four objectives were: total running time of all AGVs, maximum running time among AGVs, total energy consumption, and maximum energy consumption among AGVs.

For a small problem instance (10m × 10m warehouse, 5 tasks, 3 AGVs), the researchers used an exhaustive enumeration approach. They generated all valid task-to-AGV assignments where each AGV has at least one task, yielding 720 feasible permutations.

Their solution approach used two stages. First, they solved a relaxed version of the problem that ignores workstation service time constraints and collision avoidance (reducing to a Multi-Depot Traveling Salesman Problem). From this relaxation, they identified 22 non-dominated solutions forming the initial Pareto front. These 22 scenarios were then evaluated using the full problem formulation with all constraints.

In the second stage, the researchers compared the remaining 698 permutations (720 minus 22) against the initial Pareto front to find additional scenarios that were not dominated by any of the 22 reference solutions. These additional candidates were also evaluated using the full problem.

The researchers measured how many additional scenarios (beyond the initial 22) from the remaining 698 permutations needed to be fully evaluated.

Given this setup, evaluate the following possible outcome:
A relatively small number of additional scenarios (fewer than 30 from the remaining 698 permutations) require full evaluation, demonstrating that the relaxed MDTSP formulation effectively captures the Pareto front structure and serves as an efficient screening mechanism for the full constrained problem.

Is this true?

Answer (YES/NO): NO